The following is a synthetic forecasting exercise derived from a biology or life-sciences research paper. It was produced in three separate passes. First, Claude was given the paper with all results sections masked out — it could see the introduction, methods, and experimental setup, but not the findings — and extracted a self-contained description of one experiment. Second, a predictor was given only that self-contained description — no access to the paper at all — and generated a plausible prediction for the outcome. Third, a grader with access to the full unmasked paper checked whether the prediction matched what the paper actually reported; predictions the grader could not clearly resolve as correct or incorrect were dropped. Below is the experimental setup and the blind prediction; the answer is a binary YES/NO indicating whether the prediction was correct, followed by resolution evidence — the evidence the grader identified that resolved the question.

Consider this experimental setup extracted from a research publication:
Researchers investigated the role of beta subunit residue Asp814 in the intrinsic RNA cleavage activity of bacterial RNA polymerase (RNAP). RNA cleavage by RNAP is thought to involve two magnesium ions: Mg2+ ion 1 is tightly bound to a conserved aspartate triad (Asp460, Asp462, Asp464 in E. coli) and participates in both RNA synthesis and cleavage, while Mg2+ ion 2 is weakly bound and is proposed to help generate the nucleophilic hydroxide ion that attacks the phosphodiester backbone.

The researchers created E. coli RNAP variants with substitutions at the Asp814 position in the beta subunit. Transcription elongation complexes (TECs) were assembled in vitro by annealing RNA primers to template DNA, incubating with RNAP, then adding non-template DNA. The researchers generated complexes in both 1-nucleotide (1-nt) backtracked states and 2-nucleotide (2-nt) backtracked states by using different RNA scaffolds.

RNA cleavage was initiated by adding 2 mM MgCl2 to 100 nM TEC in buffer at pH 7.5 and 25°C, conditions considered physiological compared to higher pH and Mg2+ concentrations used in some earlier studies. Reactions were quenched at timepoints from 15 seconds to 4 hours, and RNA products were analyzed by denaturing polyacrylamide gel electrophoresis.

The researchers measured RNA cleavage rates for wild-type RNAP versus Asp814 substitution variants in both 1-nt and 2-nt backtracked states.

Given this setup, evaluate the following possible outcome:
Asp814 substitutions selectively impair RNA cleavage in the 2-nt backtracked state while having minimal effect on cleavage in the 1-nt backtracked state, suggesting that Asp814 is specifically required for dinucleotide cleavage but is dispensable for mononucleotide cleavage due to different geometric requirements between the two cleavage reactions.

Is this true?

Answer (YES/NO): NO